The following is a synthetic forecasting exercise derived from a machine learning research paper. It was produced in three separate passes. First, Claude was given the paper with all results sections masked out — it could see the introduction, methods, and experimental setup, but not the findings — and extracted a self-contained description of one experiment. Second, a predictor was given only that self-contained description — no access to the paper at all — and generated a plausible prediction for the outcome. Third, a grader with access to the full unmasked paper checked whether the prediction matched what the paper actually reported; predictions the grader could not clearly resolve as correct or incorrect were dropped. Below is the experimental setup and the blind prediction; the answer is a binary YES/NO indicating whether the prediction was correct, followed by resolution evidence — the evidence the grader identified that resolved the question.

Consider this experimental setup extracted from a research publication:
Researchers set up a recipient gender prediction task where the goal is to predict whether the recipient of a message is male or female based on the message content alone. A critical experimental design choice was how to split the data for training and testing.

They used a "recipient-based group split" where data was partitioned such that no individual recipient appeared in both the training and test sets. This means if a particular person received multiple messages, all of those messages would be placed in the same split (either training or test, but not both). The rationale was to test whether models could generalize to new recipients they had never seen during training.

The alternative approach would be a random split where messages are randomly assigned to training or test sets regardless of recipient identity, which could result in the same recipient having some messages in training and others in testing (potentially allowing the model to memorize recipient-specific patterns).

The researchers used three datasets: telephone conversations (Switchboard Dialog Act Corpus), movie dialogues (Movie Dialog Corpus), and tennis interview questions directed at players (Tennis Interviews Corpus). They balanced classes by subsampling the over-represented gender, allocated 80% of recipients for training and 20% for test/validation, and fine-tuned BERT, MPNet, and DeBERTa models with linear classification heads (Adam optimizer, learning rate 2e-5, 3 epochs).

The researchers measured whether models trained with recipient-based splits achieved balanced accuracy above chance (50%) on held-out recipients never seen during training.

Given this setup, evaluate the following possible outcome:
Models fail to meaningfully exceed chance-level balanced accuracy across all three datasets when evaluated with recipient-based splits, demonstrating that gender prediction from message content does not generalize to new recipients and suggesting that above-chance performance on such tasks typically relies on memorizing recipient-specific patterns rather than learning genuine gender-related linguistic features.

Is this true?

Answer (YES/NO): NO